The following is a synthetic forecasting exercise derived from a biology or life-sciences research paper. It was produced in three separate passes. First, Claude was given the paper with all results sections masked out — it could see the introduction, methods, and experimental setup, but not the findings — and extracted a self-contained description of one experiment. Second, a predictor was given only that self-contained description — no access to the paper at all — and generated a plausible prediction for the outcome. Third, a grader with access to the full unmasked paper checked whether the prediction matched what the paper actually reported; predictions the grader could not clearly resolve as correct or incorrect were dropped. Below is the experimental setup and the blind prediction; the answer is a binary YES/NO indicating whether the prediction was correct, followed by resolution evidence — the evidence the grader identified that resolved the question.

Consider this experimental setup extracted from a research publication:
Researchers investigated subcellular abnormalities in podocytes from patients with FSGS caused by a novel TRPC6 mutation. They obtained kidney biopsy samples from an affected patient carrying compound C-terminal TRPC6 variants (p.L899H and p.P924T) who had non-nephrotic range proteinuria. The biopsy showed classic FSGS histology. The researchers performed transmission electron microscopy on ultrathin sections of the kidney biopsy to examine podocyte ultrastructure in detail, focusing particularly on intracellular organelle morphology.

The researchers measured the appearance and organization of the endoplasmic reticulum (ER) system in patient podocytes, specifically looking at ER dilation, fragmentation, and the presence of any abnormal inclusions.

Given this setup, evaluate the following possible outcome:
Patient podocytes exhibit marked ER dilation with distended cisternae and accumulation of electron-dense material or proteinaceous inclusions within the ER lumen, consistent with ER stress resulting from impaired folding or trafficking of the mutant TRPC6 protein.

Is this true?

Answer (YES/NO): YES